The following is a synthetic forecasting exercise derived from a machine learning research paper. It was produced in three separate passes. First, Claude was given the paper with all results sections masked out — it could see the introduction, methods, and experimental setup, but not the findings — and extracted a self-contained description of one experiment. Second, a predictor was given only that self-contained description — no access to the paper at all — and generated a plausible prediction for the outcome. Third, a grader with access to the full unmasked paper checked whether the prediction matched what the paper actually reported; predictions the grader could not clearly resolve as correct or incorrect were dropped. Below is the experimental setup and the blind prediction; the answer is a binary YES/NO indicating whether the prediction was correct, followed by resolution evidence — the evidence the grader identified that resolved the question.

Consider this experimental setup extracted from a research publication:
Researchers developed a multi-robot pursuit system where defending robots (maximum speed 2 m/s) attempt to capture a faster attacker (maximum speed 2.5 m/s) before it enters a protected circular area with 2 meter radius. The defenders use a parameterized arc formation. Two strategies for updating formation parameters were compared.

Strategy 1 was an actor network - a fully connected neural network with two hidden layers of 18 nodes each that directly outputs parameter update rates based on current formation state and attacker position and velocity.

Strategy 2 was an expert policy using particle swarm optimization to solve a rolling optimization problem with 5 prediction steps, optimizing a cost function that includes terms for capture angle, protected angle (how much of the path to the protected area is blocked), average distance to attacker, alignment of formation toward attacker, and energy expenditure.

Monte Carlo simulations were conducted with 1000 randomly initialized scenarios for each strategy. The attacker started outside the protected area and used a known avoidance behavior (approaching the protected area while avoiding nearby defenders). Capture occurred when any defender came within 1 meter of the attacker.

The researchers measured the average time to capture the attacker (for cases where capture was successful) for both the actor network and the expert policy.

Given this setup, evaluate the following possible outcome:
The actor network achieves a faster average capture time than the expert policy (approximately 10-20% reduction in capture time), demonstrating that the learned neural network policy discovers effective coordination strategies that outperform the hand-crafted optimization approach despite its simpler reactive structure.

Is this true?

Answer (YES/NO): NO